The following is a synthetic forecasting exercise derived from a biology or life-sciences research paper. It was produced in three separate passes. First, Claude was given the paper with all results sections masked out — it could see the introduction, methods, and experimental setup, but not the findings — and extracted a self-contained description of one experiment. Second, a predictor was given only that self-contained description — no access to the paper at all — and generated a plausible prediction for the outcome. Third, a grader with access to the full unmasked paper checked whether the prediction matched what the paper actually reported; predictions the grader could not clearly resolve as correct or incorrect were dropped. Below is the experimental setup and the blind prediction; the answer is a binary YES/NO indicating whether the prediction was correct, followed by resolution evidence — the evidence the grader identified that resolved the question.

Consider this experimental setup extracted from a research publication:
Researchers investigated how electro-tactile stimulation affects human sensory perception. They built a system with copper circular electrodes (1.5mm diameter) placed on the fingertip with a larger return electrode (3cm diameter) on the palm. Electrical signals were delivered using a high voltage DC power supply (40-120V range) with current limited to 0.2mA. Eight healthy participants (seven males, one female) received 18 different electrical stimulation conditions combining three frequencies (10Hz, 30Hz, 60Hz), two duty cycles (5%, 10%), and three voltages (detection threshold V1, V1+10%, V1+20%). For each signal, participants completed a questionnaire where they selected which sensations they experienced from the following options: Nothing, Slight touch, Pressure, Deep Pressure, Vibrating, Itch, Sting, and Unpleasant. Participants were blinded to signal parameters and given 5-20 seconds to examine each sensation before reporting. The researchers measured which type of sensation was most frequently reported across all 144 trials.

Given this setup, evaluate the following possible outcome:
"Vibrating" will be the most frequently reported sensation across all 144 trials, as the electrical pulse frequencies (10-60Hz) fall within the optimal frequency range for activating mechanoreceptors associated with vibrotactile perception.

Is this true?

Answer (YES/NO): YES